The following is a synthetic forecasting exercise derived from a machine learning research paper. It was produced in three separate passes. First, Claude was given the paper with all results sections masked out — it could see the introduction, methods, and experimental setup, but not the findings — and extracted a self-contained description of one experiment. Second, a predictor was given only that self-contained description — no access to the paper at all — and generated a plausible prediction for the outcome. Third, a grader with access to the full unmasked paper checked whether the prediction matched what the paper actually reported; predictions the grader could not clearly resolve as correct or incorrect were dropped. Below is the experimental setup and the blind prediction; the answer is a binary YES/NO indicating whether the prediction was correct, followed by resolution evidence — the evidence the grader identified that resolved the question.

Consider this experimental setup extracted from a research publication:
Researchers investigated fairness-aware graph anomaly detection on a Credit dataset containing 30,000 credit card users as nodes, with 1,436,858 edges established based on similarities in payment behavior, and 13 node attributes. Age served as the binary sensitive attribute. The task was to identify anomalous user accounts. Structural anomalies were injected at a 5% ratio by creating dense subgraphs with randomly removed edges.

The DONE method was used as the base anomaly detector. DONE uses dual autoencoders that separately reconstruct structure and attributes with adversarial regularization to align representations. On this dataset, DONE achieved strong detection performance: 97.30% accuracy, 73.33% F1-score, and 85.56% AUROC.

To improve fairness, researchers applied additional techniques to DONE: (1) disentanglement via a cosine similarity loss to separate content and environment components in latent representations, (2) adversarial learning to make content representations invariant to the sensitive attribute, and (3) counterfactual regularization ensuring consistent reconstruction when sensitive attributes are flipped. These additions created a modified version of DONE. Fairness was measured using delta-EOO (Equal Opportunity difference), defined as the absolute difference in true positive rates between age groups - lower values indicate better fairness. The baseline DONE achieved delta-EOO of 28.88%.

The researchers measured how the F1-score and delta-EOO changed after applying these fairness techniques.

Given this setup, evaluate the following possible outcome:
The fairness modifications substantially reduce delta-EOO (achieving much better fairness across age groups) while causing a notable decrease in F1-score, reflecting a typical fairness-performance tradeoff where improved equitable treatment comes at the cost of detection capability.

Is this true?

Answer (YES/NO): YES